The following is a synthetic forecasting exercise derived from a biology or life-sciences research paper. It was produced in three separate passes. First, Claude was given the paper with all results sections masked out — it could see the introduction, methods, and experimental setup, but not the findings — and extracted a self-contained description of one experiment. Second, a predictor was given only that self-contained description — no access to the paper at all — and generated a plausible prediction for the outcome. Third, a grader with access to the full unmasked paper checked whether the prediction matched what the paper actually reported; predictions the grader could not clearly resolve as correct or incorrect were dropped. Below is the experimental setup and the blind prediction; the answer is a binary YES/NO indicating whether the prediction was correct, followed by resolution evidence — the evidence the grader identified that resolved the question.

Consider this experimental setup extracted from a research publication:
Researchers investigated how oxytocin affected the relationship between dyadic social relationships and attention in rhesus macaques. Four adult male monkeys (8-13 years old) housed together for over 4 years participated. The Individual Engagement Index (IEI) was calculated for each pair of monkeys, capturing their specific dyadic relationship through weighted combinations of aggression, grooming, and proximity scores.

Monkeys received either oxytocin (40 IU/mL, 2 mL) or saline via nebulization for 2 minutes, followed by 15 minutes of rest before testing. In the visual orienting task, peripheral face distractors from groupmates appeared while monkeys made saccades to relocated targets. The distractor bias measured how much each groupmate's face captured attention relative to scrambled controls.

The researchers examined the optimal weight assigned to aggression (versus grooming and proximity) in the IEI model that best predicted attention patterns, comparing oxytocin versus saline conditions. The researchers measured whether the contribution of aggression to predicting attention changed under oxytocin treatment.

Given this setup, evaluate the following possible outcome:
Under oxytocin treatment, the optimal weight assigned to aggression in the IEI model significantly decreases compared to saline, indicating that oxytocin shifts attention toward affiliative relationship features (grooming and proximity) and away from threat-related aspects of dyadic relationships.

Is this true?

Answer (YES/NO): NO